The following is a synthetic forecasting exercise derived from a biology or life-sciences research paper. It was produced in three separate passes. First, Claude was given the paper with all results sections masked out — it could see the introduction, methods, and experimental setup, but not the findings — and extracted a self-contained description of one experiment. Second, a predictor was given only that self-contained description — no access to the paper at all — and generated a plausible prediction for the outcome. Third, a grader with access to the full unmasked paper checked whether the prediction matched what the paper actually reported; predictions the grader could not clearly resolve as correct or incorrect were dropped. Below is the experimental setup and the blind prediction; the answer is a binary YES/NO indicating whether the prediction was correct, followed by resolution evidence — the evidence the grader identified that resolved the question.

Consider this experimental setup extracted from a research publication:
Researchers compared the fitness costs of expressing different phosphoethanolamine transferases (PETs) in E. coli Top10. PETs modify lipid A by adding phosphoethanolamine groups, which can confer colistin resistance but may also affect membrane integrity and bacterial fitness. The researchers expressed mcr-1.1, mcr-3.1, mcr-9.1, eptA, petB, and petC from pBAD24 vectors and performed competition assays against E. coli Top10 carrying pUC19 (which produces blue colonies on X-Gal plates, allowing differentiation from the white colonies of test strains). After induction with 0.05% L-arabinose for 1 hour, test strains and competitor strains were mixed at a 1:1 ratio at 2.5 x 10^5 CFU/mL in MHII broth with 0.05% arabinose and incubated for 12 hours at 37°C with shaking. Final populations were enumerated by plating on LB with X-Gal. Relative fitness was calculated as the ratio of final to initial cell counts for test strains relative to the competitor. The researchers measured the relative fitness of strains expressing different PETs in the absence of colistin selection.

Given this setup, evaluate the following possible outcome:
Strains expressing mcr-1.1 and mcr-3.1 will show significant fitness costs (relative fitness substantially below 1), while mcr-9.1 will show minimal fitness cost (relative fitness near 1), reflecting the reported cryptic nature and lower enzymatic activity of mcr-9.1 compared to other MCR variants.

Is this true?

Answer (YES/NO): NO